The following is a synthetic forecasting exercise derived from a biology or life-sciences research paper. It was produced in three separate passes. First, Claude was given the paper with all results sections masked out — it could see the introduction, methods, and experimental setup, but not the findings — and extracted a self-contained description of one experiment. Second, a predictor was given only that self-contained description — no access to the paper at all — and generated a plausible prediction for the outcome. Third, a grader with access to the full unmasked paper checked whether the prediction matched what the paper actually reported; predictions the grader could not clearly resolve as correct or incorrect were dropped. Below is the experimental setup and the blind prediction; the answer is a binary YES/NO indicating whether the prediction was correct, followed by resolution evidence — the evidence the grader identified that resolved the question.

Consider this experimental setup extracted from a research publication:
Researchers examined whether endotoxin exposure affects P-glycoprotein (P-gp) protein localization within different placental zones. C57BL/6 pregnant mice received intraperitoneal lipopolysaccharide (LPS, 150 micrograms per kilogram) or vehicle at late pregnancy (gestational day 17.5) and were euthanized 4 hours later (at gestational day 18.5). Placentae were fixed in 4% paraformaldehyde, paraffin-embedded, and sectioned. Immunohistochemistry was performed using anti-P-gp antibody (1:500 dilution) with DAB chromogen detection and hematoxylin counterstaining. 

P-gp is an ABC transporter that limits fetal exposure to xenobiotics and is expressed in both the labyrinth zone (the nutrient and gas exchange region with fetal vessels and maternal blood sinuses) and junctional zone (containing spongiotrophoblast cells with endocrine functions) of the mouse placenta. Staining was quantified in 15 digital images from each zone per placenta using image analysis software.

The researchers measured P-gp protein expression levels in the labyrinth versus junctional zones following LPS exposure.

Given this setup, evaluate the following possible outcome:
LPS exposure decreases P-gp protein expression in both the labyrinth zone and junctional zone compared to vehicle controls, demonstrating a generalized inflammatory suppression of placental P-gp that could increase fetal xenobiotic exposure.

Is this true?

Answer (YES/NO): NO